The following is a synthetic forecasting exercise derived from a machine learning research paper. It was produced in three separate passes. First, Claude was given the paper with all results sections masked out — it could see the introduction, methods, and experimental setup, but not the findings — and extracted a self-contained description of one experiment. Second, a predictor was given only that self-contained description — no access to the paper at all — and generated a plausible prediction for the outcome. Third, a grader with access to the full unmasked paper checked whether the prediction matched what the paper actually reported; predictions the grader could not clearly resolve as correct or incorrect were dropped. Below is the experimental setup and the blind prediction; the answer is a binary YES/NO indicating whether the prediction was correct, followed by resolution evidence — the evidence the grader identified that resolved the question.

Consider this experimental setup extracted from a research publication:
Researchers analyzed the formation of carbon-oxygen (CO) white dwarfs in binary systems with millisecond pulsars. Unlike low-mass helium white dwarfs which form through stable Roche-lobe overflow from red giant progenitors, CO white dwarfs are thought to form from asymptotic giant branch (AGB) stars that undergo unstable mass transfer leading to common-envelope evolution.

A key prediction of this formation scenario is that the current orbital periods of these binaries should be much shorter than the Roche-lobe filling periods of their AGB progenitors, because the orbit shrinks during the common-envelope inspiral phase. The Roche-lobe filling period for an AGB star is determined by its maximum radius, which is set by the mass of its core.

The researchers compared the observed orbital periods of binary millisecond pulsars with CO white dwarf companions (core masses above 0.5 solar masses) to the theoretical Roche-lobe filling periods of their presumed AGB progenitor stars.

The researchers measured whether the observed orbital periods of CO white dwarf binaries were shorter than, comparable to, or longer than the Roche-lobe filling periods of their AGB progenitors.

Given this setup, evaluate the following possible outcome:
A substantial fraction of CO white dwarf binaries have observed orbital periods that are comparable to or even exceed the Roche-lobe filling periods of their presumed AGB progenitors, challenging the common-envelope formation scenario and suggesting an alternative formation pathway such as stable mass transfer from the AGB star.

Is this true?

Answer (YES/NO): NO